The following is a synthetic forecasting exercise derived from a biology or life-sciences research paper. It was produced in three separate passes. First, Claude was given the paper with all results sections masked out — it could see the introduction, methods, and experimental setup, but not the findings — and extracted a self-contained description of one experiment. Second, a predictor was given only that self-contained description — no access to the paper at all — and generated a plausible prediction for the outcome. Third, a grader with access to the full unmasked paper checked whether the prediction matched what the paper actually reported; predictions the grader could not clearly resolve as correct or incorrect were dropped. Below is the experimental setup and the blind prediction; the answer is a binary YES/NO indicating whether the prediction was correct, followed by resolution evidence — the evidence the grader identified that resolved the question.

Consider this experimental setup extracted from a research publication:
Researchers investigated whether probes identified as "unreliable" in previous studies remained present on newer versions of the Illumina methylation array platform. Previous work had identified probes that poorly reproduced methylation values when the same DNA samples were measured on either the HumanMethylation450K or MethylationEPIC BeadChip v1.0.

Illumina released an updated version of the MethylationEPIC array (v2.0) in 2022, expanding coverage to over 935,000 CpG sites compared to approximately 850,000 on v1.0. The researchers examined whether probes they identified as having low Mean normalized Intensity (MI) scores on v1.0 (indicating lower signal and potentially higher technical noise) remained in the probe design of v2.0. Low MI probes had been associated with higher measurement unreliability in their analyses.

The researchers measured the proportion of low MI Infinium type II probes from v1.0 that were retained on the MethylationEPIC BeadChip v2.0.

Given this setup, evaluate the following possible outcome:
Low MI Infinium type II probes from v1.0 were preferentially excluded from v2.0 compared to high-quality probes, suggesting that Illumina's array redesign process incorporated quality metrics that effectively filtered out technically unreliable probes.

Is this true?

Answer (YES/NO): NO